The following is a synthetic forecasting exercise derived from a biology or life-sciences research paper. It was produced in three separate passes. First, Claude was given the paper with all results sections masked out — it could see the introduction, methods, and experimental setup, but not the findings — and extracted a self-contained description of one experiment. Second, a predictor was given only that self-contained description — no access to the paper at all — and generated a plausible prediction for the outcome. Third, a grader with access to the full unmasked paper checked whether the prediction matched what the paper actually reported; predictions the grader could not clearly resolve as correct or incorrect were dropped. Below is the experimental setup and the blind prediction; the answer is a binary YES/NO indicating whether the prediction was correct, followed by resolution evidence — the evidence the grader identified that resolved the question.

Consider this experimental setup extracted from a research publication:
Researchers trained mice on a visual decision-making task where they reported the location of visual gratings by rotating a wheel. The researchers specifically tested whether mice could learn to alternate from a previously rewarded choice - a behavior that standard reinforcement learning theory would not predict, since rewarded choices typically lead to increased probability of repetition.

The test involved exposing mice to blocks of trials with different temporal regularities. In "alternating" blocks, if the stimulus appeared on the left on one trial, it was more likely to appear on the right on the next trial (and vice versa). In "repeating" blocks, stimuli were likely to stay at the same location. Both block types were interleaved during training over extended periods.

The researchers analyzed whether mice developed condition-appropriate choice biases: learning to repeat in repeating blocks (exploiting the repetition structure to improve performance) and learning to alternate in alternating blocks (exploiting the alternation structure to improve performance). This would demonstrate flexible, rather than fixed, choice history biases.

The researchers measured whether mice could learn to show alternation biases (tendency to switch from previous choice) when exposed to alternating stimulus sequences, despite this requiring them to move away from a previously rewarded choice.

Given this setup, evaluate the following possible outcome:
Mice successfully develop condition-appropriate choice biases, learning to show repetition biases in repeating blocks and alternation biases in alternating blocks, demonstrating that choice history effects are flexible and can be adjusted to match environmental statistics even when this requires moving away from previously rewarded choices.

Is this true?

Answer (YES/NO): YES